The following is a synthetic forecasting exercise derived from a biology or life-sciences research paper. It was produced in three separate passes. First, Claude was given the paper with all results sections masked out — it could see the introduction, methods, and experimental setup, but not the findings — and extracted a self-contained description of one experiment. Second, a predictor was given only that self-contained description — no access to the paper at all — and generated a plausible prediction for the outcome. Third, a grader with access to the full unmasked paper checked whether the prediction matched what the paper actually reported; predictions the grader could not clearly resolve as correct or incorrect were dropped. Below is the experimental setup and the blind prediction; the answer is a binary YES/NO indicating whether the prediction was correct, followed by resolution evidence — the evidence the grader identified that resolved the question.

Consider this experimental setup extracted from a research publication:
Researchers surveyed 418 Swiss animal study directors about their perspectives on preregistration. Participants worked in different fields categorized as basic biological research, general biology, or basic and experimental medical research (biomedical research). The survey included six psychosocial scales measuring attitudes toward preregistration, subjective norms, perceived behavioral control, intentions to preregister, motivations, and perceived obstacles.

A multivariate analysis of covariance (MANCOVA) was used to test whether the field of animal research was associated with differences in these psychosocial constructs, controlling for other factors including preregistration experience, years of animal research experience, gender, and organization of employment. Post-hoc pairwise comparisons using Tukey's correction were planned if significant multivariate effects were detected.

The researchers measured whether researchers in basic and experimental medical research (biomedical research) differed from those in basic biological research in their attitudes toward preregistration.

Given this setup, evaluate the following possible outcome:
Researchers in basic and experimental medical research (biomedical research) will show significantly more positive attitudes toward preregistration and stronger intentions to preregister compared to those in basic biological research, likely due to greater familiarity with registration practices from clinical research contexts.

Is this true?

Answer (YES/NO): NO